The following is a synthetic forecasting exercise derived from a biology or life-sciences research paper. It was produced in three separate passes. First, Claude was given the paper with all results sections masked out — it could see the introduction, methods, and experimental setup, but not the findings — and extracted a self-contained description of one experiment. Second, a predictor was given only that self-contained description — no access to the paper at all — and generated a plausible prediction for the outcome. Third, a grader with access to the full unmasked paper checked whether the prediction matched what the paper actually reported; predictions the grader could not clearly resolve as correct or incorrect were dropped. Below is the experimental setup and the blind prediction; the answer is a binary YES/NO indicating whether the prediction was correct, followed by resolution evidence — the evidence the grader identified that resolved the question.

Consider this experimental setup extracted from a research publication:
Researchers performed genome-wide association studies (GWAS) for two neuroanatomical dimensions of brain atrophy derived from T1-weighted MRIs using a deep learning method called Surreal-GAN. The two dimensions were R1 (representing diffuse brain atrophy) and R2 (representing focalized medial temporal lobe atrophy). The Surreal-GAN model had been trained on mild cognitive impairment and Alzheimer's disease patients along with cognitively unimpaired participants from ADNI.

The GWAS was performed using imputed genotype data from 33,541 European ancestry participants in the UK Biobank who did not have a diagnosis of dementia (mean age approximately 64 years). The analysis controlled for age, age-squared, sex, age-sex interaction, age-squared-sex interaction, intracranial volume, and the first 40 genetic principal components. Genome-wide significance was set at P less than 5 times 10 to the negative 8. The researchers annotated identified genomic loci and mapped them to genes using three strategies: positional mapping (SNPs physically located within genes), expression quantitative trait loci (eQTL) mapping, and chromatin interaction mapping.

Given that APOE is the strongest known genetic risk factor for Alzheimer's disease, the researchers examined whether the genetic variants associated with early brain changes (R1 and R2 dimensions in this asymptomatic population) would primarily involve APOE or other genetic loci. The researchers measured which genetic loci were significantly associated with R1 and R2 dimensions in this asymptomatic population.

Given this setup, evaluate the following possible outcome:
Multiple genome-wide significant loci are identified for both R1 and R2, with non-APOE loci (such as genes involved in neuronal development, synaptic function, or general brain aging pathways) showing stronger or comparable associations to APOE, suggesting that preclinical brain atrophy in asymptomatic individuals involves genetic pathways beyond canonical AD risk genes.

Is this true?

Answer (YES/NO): NO